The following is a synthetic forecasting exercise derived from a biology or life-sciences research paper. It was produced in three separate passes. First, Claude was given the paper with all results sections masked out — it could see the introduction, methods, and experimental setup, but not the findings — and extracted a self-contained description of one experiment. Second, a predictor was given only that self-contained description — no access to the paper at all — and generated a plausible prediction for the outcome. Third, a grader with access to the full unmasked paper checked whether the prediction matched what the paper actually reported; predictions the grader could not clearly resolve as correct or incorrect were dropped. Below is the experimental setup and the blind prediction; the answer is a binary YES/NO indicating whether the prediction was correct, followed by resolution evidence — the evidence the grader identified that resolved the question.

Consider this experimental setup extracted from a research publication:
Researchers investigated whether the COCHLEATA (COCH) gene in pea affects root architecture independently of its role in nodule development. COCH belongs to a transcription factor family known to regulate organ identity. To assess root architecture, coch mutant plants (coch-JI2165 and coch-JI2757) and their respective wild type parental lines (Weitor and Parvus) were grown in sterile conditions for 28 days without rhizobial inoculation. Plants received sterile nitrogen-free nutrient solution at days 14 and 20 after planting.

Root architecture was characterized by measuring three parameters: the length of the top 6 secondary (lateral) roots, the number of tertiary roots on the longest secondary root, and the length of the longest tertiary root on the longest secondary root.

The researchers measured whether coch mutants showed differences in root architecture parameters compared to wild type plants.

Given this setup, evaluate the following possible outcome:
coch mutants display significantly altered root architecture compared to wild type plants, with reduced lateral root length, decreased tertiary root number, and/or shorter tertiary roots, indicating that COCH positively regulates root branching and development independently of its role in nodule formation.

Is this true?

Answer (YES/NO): NO